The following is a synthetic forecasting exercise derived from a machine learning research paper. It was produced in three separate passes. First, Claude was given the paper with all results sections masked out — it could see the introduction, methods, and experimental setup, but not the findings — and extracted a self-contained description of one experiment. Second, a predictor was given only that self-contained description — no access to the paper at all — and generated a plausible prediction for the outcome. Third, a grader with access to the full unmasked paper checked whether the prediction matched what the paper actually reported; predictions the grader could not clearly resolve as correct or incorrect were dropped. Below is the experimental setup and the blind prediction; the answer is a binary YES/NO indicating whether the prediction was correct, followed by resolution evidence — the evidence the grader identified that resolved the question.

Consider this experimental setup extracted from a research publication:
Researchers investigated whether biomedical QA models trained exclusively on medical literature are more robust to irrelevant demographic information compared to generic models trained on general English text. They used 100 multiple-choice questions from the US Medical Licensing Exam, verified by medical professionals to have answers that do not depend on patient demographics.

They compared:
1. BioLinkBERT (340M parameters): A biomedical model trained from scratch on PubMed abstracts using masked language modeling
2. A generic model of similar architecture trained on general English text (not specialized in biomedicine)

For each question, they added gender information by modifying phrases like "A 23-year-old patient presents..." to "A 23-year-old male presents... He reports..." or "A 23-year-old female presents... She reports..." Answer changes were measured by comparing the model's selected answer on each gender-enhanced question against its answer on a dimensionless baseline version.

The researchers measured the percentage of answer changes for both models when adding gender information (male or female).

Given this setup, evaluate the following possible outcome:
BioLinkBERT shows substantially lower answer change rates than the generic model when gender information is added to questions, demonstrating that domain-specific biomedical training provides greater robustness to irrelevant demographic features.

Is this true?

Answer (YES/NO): YES